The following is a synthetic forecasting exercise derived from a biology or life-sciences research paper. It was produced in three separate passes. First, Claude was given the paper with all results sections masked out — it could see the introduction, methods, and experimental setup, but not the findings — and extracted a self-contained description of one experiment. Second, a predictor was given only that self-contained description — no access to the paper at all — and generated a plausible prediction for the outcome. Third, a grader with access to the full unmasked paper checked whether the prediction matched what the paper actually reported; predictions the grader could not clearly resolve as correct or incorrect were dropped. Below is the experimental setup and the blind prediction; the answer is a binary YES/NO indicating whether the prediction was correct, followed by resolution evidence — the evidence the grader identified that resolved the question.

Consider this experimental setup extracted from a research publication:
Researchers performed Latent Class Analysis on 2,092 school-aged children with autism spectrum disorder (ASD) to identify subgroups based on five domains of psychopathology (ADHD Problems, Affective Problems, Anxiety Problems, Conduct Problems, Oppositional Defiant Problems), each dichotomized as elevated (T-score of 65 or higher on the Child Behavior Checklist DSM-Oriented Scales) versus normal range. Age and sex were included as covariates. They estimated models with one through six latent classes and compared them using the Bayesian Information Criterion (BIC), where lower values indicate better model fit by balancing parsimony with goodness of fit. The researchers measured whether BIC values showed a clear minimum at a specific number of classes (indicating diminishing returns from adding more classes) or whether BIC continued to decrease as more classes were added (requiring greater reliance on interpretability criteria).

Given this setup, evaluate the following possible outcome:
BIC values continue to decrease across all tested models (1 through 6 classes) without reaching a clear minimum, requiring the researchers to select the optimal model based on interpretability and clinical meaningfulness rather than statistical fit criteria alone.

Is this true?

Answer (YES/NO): NO